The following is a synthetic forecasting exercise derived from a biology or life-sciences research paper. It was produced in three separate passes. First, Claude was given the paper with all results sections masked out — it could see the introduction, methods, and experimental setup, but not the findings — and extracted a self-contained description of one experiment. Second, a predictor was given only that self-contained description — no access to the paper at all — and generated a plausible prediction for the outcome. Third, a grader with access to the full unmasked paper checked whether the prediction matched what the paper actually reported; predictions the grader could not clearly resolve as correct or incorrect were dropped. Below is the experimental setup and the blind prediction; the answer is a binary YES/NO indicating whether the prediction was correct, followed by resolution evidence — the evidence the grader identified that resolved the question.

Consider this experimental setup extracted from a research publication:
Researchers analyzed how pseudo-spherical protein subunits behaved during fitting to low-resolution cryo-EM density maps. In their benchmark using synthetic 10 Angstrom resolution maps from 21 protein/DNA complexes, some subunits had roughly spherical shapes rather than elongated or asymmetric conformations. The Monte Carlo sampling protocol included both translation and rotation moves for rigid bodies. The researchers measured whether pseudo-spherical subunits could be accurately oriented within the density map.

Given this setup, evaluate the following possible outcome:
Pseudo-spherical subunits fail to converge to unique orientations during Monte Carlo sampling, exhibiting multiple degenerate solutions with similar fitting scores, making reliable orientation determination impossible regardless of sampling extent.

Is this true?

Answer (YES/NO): NO